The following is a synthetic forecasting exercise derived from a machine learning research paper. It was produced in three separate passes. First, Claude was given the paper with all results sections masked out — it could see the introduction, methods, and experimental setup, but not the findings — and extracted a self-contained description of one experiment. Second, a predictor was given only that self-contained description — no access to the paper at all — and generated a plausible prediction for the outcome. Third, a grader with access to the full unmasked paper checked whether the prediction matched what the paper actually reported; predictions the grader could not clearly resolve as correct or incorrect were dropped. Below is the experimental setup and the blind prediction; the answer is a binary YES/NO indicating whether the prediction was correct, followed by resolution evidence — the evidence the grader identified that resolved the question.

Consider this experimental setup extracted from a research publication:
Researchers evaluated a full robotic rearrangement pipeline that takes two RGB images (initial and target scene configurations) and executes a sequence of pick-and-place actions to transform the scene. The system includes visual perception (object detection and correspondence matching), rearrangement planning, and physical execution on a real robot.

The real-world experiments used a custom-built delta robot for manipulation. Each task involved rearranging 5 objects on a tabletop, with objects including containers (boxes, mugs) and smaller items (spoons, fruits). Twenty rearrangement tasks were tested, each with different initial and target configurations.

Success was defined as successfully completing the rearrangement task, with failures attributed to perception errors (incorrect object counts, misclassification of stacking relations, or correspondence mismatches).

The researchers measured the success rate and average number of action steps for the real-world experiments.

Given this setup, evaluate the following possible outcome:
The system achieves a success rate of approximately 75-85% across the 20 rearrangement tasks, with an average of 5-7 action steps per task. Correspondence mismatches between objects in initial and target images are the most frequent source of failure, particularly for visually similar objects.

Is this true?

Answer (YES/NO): NO